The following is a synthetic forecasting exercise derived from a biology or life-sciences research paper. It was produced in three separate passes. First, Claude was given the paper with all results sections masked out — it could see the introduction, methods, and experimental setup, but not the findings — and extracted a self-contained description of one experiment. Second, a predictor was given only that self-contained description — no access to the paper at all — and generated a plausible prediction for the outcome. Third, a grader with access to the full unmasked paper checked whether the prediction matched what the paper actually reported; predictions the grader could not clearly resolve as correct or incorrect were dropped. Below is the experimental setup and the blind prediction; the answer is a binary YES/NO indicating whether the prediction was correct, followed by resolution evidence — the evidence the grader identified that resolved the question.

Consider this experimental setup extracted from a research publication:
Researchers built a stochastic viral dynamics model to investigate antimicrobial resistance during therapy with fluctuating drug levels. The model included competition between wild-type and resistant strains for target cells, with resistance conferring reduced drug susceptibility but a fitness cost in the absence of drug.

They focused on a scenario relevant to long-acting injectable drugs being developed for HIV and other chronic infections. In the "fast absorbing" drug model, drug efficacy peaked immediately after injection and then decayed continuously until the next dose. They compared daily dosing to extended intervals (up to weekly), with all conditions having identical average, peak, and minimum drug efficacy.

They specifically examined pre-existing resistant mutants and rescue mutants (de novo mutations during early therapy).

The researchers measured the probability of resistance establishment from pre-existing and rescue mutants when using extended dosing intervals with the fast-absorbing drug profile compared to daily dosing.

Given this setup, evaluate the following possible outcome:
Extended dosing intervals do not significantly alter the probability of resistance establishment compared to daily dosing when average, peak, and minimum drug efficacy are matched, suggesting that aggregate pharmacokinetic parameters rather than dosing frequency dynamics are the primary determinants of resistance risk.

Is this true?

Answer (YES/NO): NO